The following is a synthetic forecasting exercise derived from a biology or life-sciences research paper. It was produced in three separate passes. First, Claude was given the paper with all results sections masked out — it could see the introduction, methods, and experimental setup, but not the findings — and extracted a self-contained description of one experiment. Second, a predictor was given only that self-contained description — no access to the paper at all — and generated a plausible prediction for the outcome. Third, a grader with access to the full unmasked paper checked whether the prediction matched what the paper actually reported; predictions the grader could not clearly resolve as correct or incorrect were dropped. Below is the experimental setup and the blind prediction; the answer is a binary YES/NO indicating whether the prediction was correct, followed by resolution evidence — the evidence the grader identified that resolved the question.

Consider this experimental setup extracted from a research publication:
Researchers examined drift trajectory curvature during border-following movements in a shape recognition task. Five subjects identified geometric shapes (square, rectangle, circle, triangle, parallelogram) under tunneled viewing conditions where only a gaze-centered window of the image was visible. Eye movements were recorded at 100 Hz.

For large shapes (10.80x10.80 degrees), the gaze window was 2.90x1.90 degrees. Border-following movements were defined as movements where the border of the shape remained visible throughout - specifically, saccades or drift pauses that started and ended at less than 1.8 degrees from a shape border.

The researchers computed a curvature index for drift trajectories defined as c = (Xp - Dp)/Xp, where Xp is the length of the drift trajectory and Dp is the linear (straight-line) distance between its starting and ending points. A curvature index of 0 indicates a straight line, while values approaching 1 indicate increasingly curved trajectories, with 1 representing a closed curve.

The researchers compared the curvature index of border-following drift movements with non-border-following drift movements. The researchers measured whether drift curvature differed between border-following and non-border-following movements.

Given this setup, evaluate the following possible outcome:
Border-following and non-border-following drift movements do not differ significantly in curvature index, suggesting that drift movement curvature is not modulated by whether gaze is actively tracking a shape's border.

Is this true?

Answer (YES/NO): NO